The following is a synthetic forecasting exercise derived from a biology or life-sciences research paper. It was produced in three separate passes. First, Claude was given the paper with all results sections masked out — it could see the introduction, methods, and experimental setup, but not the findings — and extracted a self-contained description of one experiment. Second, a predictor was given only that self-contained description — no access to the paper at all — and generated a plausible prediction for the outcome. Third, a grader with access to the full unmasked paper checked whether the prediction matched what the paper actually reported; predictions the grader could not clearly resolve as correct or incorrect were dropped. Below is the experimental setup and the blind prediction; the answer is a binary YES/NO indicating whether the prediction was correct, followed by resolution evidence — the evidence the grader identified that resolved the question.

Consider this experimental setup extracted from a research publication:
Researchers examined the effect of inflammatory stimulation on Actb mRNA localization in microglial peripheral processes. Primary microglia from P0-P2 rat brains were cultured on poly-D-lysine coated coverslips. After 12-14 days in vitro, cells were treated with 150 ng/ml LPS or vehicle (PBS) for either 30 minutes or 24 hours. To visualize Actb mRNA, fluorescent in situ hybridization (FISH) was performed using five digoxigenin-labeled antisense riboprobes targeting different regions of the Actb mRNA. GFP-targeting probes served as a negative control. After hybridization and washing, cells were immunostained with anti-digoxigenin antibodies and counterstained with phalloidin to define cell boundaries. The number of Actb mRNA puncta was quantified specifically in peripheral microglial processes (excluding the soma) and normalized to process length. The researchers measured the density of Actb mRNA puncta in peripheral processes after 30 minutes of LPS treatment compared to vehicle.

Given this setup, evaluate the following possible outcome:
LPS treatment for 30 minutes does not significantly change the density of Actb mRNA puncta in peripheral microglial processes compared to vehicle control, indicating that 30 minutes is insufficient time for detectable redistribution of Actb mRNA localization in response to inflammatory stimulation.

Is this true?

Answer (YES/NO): NO